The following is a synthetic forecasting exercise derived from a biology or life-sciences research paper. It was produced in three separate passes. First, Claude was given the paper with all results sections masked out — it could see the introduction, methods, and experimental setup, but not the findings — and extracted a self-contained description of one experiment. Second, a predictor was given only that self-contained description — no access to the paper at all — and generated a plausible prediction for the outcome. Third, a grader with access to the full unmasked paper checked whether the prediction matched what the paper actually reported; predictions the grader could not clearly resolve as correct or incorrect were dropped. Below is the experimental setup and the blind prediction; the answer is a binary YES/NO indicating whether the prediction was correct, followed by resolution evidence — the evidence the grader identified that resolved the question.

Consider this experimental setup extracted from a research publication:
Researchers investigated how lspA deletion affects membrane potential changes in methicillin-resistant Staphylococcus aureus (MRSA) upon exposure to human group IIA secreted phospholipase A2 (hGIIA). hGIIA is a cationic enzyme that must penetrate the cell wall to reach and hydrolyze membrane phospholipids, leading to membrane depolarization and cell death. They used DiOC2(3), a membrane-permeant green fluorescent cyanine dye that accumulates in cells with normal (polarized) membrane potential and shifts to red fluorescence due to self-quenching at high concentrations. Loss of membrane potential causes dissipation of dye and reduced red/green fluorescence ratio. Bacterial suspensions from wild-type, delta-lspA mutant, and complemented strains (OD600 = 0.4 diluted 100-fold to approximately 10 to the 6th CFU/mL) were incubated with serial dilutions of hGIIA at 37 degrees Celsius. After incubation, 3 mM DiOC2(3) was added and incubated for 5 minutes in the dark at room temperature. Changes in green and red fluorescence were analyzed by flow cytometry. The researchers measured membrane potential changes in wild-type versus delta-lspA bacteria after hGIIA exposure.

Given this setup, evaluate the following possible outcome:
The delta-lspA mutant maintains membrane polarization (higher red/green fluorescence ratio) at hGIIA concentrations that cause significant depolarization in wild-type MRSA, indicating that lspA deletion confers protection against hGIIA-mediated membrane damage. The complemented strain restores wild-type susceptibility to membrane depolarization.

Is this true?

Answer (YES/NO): NO